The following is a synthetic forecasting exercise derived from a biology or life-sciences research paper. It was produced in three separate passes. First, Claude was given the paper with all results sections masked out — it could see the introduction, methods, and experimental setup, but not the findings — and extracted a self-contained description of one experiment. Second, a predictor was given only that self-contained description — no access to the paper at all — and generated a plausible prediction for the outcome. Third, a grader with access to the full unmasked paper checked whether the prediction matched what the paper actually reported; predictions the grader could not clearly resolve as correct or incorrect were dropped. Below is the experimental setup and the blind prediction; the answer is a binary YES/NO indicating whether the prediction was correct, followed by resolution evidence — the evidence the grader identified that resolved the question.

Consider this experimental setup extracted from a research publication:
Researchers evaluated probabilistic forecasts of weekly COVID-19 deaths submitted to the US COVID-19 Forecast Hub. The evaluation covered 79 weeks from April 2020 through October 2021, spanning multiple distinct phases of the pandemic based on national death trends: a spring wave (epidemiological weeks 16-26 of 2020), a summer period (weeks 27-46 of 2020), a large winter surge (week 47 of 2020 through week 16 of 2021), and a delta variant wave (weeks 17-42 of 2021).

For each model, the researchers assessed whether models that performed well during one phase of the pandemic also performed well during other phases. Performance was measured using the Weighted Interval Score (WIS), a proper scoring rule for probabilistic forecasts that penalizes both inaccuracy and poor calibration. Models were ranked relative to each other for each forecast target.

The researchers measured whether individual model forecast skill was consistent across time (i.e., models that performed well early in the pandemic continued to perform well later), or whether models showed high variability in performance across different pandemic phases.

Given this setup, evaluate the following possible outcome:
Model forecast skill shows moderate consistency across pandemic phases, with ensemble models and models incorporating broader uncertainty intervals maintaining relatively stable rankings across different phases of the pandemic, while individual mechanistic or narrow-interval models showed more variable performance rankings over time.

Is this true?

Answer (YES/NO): NO